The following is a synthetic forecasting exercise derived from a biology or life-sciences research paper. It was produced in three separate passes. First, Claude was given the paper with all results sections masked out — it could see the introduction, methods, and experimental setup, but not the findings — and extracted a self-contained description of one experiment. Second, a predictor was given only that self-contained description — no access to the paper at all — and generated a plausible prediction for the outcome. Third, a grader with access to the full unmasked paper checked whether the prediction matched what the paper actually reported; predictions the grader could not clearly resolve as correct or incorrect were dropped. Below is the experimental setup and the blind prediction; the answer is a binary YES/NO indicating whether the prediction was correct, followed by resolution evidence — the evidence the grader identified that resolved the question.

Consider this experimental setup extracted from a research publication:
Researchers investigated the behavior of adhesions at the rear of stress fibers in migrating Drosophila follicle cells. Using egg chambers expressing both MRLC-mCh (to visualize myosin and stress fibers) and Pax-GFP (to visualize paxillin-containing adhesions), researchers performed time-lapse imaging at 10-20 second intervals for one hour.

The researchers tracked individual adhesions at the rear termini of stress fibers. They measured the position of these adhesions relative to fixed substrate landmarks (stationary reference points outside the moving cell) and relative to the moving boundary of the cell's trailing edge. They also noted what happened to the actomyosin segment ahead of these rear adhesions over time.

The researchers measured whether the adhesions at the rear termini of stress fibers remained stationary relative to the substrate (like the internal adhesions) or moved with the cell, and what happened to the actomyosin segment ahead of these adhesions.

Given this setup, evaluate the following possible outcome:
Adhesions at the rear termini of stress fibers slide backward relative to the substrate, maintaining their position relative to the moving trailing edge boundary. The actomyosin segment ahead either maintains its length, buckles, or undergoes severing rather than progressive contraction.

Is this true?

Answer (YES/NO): NO